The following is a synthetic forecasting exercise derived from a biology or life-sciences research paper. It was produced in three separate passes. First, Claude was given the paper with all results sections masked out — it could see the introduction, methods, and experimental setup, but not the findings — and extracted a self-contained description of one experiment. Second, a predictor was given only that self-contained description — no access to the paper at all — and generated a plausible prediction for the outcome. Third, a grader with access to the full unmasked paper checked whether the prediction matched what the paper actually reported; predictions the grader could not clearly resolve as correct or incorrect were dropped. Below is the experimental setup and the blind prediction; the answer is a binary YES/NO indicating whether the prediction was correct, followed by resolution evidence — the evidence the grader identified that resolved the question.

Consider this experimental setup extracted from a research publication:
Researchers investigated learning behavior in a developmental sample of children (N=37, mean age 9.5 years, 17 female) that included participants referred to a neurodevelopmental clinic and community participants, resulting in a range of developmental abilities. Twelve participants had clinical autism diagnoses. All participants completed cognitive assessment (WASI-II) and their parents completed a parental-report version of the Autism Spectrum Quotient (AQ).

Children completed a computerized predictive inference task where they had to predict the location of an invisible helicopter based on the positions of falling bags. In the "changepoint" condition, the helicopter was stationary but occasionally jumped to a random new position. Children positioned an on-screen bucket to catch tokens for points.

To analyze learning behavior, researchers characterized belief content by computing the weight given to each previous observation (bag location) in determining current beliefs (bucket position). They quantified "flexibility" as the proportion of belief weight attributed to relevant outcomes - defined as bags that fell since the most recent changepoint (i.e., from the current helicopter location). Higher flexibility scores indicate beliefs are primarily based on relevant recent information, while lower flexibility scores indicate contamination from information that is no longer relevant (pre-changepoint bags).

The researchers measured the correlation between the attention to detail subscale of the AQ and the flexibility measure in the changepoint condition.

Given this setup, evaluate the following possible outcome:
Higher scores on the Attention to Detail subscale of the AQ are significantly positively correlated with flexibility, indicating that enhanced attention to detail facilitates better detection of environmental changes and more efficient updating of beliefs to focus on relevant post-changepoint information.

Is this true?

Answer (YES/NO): NO